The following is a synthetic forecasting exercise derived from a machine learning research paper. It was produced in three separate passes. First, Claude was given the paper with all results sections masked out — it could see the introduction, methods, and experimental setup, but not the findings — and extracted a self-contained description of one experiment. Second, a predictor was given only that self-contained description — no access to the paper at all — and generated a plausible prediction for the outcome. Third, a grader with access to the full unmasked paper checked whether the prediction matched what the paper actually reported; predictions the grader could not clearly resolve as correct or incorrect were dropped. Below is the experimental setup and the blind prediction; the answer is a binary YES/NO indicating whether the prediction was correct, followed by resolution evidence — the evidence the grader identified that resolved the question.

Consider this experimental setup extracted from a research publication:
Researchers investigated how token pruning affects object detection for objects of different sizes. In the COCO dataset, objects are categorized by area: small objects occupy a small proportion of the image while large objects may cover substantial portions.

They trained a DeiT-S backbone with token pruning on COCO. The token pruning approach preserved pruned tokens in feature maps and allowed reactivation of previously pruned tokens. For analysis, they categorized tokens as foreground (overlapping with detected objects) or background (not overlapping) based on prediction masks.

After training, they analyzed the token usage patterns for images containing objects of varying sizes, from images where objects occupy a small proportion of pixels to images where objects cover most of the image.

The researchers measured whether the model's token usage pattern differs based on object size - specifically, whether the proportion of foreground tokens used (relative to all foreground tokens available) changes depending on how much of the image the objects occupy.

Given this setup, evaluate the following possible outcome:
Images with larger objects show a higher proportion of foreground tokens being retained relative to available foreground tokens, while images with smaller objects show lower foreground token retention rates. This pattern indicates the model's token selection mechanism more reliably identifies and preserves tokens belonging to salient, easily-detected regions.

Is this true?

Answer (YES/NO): NO